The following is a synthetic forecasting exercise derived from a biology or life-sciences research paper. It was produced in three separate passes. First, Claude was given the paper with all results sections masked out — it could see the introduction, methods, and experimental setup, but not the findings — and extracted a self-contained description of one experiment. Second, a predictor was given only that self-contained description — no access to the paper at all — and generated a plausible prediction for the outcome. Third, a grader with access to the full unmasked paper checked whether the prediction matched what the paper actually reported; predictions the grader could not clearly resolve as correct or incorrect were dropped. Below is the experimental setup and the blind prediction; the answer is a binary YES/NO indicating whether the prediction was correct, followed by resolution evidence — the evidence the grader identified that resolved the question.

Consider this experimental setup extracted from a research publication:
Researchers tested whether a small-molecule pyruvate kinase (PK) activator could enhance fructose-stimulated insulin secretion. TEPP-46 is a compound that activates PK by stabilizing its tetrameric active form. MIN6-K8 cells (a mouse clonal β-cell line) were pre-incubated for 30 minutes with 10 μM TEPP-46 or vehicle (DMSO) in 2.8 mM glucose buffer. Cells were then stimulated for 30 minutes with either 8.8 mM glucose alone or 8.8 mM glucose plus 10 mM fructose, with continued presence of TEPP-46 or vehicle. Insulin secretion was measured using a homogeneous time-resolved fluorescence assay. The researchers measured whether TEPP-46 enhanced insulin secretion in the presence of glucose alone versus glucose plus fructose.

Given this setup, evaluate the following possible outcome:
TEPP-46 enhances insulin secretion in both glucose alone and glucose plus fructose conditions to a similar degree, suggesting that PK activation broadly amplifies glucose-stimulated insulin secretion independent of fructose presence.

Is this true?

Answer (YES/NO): NO